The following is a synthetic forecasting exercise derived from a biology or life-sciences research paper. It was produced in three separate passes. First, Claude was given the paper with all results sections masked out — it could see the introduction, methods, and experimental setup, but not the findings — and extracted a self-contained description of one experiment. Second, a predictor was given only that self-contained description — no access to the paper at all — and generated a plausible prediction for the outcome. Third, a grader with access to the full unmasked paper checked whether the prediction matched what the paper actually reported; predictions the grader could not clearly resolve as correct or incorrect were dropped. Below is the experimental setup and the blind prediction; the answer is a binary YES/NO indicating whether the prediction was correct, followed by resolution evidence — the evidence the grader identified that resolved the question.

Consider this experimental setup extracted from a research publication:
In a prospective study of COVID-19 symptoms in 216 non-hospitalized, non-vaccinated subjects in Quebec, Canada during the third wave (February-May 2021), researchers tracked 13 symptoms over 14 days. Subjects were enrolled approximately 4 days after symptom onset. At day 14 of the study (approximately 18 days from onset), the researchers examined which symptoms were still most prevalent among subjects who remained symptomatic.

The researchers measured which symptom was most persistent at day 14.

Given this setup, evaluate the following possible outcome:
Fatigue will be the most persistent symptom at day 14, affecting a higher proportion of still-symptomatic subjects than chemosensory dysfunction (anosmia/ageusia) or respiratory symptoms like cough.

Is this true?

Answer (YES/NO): NO